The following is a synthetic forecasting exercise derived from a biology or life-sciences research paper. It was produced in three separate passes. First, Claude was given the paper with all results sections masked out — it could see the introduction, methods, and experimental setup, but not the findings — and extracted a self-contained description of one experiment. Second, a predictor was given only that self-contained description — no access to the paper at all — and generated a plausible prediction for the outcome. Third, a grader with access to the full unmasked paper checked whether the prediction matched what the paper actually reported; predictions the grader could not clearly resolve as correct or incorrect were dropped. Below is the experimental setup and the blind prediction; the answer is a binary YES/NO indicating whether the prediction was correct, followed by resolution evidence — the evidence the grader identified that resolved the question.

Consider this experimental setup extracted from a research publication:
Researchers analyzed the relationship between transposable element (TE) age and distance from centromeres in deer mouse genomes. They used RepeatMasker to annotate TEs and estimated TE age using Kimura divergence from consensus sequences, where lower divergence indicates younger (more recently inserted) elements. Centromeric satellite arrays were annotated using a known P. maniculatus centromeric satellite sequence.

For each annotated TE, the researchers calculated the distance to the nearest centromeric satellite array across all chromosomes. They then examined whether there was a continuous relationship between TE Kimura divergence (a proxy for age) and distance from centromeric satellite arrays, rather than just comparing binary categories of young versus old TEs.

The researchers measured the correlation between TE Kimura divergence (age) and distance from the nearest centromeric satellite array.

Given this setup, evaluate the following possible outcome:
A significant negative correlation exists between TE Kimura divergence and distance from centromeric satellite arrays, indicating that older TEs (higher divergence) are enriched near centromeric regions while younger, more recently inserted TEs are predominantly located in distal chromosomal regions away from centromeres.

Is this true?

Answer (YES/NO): NO